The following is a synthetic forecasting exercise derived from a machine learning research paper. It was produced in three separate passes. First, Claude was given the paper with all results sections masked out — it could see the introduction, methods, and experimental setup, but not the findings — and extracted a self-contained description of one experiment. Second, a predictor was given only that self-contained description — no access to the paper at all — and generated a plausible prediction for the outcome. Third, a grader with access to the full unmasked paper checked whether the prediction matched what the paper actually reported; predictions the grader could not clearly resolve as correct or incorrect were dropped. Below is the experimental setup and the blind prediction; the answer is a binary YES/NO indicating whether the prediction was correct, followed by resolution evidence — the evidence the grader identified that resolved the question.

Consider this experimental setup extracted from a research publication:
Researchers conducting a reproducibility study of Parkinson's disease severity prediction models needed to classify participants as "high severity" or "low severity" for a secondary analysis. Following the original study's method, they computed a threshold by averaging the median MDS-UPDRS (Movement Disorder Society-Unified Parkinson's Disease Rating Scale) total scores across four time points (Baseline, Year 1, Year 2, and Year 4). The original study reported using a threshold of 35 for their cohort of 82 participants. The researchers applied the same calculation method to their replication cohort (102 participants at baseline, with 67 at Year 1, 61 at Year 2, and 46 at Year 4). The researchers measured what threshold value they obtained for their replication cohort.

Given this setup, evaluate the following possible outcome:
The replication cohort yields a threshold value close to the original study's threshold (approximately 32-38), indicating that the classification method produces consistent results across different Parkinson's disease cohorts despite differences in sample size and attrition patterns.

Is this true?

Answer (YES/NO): YES